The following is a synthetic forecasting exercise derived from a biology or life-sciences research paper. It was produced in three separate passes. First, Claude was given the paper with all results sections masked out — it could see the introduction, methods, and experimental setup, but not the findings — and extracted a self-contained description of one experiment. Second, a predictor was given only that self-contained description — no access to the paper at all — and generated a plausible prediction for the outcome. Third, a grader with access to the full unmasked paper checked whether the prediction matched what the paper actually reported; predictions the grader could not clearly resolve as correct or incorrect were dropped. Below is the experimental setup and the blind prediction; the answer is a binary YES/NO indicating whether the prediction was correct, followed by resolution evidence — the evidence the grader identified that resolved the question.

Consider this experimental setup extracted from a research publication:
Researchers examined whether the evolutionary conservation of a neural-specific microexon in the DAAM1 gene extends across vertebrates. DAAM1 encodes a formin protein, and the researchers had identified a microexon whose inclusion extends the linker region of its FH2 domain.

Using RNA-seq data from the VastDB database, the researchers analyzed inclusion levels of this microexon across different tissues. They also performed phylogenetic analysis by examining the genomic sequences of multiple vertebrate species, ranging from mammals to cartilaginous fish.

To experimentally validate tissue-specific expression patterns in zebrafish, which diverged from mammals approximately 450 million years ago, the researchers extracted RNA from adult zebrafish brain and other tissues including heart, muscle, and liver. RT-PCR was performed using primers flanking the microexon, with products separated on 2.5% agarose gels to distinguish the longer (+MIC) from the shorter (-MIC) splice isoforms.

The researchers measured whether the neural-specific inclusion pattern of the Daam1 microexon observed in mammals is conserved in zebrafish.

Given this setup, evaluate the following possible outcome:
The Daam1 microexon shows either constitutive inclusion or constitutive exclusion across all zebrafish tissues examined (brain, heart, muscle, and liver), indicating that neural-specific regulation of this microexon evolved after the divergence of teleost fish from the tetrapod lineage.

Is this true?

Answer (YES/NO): NO